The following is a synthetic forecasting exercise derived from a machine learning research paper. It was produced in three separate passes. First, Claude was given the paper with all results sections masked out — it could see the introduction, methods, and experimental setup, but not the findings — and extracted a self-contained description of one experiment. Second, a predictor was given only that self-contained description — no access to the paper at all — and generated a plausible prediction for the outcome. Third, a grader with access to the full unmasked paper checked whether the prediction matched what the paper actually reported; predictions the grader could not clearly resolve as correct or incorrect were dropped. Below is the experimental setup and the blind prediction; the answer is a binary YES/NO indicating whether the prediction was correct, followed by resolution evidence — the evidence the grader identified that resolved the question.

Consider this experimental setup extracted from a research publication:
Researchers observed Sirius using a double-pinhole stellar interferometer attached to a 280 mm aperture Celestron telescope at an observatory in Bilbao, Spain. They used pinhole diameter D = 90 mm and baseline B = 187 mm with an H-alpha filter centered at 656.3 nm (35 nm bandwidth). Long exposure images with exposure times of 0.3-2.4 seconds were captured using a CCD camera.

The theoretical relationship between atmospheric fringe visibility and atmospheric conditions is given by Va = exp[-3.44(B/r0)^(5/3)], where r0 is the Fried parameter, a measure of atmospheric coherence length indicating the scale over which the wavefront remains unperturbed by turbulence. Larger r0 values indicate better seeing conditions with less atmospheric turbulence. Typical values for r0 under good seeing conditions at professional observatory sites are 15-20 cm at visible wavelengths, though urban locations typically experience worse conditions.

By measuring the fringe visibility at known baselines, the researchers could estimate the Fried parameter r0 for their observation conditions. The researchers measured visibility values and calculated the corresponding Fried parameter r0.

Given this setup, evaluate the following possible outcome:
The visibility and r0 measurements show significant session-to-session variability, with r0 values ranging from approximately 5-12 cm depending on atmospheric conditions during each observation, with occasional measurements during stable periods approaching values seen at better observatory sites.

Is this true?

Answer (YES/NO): NO